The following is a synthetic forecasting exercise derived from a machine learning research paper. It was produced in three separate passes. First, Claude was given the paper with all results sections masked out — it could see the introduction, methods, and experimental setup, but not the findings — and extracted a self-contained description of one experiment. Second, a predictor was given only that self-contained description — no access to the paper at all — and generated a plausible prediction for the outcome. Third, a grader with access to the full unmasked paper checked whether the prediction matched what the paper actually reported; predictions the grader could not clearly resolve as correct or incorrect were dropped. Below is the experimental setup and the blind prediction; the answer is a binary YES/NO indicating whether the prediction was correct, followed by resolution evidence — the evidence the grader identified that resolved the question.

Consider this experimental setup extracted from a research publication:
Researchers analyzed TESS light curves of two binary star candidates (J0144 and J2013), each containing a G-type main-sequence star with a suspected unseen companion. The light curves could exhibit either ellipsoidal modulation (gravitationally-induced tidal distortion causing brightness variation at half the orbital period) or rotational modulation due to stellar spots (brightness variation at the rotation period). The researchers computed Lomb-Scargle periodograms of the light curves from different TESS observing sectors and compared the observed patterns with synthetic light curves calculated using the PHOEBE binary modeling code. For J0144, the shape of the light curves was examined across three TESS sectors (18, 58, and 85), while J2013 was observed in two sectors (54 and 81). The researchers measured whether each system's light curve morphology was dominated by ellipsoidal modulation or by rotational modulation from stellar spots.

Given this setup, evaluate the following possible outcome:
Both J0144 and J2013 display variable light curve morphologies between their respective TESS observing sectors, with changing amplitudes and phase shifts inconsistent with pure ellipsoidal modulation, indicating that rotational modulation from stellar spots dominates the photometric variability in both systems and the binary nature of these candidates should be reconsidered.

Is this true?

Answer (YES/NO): NO